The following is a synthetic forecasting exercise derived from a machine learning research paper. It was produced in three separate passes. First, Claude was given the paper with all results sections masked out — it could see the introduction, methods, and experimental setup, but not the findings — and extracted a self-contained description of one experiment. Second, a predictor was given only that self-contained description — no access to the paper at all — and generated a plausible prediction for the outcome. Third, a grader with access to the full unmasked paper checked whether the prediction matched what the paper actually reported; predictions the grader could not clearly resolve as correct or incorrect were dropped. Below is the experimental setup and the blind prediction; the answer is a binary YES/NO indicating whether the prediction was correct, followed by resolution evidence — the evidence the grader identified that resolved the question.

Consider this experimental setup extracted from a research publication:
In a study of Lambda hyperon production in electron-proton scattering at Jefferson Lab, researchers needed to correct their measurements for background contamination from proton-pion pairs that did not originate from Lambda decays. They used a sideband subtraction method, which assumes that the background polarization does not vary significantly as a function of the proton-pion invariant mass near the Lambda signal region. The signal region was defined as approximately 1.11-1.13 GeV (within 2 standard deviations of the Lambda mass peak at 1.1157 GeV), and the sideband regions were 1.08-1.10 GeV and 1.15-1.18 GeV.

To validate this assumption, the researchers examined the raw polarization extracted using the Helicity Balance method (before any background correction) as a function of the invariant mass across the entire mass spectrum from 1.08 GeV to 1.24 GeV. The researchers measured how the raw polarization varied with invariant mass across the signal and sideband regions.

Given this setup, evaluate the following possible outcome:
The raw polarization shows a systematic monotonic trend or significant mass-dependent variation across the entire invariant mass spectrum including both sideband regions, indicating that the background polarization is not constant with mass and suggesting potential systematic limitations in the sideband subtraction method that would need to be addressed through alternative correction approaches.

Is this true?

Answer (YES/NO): NO